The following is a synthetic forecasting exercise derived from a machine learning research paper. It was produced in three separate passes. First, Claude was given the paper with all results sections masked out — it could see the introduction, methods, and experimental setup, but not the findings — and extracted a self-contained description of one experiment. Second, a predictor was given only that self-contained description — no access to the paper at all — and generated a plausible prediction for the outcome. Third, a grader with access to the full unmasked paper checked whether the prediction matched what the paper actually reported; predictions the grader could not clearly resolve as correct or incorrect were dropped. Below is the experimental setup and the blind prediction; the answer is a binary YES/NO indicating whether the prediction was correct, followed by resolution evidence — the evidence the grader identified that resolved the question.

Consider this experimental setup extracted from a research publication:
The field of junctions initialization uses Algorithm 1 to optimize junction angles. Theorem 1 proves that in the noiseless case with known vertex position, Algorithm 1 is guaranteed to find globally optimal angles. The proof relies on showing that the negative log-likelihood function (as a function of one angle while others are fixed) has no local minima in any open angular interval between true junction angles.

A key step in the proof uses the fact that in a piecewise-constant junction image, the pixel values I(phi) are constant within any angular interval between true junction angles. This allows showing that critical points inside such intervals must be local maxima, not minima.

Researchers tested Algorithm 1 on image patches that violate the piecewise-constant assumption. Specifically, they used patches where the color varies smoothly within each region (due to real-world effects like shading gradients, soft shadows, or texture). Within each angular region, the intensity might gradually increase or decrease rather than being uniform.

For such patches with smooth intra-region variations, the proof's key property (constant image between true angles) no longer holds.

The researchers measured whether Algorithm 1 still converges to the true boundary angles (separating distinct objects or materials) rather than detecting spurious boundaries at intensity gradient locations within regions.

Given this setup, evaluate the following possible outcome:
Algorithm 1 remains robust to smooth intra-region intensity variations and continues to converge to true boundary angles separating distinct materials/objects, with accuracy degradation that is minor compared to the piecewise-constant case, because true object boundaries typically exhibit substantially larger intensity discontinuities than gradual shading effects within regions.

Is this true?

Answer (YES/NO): YES